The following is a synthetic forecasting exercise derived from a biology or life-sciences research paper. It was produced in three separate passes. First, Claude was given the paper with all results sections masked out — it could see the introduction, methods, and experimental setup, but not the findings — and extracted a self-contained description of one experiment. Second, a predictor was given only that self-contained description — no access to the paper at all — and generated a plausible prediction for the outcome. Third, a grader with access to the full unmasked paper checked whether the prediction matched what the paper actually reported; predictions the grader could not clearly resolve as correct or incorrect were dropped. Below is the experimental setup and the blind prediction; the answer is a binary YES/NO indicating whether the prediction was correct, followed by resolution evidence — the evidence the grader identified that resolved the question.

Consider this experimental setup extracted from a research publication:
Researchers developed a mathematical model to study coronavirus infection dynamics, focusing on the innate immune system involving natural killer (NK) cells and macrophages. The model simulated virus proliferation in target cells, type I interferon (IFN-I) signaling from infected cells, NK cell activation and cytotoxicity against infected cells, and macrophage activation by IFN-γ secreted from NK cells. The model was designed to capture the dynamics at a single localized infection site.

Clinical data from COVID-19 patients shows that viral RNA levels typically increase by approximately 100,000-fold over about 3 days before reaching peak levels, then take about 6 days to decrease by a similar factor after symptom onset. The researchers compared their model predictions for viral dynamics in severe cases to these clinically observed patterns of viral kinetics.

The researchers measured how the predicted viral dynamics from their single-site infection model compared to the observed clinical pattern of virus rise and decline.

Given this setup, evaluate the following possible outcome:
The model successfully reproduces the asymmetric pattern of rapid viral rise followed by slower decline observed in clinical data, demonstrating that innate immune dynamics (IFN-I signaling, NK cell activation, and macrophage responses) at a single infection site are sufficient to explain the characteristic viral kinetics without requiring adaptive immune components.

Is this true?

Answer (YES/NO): NO